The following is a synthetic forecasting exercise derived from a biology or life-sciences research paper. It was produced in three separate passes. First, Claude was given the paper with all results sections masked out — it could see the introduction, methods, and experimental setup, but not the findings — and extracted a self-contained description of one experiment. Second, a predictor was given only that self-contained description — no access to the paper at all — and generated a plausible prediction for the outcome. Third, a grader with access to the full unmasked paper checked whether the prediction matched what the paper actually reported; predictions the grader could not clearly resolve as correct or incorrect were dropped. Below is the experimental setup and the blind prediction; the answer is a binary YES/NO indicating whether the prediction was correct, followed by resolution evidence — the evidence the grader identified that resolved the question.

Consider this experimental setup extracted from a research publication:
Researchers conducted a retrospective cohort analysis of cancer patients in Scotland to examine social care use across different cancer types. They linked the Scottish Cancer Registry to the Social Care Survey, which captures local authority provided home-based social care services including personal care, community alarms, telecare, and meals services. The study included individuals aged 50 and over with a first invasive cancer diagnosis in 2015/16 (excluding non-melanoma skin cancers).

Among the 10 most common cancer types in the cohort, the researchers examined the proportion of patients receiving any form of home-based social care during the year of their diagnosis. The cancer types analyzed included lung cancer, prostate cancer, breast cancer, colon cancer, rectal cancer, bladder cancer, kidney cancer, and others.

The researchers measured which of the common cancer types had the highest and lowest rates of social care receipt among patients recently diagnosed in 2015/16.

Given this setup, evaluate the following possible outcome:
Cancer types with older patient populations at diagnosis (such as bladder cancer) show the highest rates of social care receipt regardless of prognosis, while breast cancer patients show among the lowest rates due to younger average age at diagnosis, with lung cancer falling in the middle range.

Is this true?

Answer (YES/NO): NO